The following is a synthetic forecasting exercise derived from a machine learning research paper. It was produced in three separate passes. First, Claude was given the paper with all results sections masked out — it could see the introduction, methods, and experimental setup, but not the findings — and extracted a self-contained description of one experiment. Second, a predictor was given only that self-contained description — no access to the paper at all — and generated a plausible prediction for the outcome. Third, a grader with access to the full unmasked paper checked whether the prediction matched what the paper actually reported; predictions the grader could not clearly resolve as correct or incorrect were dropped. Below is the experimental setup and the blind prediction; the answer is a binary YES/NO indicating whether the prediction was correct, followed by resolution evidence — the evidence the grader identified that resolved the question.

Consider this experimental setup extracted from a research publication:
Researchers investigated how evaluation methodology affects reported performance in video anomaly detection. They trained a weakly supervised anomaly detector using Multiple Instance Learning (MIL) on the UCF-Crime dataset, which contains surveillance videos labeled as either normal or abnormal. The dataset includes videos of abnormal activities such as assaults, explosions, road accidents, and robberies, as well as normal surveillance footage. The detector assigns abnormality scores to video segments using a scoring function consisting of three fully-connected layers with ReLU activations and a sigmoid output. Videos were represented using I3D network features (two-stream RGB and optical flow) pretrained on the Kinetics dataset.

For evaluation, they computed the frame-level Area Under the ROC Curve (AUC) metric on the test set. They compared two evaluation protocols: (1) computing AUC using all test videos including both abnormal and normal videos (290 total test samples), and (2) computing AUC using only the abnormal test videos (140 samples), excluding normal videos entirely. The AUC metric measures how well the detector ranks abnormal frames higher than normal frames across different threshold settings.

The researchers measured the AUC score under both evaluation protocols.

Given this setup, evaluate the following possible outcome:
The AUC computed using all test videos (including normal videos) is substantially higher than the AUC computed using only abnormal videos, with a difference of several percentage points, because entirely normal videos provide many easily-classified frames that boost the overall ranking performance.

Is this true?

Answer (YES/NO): YES